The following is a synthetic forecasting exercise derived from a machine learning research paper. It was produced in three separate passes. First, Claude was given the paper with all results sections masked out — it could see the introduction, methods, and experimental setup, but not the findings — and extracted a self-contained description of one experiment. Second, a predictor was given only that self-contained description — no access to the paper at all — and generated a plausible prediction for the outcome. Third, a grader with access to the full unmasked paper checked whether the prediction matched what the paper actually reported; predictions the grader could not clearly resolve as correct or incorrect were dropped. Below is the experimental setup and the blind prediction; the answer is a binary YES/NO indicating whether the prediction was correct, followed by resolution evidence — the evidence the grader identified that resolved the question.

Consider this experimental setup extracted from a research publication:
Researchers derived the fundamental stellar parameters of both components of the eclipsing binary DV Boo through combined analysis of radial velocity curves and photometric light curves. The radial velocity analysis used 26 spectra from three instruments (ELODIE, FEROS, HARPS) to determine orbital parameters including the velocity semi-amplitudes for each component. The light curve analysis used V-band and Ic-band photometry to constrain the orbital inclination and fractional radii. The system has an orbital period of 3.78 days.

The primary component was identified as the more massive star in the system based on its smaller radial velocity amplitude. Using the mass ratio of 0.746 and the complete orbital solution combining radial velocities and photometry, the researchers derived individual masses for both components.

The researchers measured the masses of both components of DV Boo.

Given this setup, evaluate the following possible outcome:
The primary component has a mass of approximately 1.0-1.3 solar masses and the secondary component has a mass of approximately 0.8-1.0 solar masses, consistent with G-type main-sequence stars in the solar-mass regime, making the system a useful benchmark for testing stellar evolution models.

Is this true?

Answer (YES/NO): NO